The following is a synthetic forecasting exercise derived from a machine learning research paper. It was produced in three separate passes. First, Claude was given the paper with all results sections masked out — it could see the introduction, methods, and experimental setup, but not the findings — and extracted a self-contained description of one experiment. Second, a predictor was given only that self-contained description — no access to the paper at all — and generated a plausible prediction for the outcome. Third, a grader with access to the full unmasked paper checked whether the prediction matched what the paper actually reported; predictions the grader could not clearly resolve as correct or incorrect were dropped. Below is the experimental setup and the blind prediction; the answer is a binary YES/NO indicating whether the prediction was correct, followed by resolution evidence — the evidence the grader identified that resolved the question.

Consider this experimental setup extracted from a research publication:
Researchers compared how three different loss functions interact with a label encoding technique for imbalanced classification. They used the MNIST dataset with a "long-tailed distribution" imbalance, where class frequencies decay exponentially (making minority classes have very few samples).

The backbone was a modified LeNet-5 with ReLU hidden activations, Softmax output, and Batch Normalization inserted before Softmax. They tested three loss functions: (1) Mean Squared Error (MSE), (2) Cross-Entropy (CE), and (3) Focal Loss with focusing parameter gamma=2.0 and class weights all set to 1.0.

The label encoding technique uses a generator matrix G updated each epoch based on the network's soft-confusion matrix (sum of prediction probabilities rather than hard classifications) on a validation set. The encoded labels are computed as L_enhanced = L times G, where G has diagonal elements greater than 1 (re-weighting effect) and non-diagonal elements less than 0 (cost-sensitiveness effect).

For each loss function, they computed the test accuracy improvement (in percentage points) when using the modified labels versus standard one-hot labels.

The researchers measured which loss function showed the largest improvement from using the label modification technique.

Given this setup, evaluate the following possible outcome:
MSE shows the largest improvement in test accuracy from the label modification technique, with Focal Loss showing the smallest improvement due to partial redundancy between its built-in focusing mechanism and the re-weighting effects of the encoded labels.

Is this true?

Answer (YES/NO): NO